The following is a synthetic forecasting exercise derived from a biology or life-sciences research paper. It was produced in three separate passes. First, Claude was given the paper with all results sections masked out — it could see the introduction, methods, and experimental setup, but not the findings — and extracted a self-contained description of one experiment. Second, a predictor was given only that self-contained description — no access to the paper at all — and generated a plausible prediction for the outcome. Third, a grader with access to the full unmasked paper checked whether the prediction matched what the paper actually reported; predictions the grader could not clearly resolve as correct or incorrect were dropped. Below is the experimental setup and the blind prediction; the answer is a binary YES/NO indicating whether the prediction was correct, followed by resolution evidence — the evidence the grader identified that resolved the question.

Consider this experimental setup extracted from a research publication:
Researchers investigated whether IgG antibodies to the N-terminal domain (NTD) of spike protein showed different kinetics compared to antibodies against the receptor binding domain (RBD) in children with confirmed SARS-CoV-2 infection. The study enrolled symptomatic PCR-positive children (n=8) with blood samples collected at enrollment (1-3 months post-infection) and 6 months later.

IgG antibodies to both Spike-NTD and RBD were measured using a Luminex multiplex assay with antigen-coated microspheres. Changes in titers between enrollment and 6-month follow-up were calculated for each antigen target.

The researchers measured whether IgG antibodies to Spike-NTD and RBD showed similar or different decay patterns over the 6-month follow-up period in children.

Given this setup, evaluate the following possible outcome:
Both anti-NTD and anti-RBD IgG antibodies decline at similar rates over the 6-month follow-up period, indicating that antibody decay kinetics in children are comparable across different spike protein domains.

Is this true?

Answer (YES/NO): NO